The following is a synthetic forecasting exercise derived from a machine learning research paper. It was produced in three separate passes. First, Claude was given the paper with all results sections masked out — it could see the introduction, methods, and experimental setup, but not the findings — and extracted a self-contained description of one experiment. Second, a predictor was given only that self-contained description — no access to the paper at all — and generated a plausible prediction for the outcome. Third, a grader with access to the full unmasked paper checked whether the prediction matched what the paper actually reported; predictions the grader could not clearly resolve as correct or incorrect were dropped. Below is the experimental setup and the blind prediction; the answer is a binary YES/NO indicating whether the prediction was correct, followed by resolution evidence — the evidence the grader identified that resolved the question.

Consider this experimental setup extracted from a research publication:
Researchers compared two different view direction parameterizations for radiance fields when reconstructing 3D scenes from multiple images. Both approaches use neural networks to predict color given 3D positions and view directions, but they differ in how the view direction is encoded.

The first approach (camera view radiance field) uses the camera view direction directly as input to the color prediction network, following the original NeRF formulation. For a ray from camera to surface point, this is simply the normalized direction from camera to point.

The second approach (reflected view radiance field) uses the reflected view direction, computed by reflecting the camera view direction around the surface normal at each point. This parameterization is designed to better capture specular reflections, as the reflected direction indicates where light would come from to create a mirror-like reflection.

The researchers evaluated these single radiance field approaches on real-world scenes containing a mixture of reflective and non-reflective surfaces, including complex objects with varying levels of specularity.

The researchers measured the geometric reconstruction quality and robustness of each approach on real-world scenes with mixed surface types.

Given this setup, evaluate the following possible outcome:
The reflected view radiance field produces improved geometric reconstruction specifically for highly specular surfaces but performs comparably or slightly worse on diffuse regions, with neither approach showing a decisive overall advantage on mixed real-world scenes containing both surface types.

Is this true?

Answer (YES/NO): NO